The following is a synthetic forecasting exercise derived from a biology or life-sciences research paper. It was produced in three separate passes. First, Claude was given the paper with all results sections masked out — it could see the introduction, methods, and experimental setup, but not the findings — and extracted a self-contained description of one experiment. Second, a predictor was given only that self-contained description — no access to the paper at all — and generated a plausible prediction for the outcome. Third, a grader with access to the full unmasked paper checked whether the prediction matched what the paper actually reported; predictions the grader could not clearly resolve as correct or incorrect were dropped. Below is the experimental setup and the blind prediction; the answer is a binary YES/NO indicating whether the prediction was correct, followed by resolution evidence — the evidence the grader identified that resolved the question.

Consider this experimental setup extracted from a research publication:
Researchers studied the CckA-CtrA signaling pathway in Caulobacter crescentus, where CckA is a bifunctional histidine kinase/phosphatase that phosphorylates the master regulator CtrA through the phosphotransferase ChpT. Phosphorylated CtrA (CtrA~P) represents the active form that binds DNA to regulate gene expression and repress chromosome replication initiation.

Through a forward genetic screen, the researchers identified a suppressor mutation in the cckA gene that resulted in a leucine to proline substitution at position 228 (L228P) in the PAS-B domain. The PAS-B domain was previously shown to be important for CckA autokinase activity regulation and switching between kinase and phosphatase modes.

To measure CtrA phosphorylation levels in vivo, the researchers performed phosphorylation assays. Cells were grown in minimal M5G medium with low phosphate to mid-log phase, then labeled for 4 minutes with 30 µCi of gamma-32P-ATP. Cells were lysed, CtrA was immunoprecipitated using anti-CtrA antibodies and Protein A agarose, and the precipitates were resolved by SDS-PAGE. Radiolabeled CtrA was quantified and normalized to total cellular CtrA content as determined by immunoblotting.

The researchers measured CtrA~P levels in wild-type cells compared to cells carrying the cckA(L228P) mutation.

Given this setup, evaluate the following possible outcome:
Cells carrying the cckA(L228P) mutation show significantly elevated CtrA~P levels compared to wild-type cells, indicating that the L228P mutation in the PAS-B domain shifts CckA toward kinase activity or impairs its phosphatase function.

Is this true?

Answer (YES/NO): YES